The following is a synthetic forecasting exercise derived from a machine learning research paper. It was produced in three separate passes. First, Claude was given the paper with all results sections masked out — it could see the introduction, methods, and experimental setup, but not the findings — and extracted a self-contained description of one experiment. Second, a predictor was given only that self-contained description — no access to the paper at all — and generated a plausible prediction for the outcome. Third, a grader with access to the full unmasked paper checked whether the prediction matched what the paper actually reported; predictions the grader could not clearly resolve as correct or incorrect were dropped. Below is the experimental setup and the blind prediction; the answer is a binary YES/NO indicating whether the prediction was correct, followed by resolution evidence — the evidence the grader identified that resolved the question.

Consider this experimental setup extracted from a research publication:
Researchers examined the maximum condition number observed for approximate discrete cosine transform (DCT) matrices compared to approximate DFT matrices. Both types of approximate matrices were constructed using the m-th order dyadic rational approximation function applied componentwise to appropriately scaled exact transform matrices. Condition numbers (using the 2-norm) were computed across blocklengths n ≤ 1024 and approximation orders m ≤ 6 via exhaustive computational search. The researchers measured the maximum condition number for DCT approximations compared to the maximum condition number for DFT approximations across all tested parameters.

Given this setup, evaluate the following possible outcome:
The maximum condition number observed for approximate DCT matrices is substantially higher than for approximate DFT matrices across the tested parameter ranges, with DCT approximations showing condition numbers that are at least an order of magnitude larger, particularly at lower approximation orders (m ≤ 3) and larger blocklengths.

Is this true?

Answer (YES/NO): NO